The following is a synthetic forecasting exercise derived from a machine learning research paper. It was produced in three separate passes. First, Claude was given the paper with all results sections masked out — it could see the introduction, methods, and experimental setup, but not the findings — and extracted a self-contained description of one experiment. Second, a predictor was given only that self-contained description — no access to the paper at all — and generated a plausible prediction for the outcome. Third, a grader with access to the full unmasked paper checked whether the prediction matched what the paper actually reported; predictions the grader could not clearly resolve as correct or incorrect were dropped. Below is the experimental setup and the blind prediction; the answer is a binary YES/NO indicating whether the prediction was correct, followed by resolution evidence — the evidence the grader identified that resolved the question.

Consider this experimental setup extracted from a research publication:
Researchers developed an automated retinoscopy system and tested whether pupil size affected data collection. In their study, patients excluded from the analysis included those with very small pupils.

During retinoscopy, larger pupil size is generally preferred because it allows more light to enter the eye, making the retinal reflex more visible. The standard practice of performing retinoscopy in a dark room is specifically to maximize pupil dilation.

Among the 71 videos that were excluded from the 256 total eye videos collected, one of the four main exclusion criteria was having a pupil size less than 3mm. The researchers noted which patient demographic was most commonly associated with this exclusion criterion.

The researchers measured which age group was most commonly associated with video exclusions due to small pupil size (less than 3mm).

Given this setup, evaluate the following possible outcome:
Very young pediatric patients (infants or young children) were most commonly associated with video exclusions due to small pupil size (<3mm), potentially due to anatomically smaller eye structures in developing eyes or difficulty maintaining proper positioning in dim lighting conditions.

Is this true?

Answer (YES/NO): NO